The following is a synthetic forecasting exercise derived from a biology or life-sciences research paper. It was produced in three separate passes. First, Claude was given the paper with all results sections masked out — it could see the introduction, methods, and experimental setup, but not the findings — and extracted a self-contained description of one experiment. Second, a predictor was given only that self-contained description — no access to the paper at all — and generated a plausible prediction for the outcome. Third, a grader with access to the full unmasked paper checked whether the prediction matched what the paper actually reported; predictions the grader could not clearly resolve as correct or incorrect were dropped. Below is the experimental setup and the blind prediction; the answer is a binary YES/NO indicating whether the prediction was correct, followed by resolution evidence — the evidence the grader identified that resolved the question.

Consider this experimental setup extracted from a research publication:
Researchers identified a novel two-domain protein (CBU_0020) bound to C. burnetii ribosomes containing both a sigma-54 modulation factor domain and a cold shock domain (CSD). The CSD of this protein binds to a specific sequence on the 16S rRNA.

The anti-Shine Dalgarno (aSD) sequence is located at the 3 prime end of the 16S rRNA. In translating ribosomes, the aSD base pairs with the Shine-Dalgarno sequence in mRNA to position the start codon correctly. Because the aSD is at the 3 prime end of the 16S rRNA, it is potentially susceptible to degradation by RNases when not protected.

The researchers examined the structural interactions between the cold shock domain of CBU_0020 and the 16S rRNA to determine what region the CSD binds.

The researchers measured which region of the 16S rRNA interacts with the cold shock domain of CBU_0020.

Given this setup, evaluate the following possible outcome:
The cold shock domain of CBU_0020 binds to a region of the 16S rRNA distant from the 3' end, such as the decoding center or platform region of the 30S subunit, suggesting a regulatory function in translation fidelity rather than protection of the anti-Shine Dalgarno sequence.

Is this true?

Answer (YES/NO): NO